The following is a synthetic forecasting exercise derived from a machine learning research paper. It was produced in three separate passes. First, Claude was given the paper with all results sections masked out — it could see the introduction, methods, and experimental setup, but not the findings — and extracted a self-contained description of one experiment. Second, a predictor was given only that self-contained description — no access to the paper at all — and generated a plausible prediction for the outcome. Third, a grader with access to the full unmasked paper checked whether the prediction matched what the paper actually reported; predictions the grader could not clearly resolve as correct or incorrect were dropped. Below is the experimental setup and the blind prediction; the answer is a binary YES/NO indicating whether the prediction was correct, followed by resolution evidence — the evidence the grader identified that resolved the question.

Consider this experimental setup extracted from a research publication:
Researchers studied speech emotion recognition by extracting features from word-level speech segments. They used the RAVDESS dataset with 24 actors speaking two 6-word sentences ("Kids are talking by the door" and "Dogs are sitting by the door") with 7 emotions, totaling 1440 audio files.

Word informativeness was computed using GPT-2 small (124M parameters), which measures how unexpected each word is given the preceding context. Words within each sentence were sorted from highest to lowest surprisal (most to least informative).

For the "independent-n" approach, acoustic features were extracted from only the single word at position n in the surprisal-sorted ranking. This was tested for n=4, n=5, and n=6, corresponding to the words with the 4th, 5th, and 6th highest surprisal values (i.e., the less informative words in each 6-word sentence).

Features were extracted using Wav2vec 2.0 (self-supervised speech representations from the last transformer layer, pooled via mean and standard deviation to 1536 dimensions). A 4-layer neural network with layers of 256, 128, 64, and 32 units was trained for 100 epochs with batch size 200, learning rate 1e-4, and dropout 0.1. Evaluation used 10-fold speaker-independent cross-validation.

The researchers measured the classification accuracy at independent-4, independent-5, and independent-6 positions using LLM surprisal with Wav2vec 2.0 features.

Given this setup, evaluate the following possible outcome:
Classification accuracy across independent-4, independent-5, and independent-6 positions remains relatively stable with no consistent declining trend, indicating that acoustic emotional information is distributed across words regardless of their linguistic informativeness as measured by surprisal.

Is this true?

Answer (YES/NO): NO